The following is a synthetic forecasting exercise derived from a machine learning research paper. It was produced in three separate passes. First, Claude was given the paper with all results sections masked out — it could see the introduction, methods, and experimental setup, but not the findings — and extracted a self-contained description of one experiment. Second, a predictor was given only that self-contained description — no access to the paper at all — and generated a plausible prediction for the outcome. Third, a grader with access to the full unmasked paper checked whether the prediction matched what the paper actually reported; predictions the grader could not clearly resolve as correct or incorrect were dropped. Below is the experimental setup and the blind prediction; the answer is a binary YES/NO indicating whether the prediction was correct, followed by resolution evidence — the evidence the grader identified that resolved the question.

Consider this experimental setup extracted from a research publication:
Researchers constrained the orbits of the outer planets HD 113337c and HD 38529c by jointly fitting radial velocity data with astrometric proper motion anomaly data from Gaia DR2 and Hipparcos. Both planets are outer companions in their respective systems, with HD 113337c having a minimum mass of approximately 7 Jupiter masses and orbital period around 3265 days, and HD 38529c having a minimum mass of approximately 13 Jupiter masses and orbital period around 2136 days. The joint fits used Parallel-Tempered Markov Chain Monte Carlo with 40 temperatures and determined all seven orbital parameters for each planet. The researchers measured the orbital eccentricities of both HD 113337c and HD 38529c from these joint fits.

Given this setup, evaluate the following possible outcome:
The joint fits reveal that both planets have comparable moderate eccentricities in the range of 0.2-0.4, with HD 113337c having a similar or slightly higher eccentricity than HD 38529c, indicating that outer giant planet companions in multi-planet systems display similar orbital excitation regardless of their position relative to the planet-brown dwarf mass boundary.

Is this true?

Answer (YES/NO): NO